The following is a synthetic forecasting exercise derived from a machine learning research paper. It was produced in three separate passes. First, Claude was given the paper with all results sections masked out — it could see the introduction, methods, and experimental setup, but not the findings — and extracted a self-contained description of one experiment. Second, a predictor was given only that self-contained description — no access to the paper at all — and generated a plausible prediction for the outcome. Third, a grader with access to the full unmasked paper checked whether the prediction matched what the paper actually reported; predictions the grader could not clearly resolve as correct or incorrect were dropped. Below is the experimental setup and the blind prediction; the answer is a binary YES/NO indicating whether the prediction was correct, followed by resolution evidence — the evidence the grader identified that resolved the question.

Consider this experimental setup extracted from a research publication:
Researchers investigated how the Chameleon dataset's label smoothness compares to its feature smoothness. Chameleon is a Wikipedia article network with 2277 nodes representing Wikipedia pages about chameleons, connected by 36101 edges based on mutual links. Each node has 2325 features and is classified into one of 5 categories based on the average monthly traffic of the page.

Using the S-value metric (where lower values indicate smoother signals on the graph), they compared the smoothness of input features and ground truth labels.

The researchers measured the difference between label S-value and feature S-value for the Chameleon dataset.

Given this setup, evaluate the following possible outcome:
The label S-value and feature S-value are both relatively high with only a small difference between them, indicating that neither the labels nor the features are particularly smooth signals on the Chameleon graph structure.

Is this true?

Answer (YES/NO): NO